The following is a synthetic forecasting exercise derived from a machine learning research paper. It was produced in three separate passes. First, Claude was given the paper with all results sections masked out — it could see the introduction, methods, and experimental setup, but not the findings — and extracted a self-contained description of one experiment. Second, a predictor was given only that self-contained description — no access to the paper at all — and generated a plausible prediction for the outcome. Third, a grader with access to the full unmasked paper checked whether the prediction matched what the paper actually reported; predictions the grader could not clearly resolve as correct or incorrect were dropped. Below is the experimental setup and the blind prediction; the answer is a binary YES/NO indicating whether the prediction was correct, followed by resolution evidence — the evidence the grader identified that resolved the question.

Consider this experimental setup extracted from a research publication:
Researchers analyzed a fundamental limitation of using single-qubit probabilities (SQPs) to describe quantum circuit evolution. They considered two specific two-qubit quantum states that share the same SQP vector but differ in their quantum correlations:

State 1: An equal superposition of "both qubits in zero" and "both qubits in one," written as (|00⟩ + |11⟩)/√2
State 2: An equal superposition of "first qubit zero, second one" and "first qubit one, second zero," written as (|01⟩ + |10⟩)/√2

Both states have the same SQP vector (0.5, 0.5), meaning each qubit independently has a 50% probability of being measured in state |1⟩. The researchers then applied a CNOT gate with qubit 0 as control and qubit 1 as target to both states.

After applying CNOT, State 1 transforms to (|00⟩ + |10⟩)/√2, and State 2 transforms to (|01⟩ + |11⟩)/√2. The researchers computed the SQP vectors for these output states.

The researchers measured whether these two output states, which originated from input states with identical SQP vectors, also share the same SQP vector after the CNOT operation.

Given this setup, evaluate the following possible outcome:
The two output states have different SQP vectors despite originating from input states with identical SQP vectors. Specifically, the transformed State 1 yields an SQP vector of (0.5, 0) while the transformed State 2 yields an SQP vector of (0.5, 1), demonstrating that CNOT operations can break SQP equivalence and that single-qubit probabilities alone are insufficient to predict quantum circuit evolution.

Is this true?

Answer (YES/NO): YES